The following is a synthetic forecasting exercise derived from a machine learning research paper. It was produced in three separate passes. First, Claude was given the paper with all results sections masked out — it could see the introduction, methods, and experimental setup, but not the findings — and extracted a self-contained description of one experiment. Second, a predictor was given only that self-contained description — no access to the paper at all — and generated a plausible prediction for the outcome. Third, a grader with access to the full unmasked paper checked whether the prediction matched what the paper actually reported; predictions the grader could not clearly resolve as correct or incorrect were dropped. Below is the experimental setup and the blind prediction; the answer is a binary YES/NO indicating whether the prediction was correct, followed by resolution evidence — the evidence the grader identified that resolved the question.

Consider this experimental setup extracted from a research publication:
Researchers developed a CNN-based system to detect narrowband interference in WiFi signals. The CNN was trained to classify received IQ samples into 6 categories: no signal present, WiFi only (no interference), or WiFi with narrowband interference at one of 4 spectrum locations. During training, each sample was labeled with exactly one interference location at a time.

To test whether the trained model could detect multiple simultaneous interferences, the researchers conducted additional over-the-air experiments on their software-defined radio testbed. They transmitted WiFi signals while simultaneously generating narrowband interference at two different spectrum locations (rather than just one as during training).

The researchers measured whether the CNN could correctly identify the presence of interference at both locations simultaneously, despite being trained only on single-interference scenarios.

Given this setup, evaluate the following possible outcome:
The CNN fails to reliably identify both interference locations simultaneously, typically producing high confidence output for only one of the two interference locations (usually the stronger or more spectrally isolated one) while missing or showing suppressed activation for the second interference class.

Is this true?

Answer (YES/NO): NO